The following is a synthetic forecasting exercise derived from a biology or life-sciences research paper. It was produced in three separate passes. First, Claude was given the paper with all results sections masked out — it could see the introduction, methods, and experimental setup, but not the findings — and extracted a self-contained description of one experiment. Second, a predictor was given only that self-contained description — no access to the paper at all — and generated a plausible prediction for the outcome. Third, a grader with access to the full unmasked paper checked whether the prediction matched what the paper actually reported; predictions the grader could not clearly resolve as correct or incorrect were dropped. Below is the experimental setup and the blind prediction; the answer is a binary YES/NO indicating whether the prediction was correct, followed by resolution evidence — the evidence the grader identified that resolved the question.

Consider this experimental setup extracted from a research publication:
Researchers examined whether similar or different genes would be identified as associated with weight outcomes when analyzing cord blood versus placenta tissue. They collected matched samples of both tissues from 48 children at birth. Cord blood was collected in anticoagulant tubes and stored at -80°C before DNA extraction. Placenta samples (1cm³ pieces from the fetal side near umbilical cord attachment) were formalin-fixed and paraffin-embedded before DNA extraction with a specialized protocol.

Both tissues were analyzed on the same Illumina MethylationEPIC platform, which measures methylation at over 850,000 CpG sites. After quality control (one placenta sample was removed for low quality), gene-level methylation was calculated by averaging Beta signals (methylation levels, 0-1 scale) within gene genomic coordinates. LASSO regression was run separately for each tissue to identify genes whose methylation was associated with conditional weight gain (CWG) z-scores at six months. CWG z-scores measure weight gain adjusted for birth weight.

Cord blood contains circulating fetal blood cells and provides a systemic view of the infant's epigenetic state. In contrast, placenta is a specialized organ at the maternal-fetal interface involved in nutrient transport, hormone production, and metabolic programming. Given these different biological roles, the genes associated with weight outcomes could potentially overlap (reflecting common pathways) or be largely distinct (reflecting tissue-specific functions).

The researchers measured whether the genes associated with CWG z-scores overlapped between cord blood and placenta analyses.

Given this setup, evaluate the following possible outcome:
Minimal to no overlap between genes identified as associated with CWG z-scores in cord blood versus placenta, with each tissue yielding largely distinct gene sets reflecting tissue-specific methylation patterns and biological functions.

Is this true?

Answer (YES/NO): YES